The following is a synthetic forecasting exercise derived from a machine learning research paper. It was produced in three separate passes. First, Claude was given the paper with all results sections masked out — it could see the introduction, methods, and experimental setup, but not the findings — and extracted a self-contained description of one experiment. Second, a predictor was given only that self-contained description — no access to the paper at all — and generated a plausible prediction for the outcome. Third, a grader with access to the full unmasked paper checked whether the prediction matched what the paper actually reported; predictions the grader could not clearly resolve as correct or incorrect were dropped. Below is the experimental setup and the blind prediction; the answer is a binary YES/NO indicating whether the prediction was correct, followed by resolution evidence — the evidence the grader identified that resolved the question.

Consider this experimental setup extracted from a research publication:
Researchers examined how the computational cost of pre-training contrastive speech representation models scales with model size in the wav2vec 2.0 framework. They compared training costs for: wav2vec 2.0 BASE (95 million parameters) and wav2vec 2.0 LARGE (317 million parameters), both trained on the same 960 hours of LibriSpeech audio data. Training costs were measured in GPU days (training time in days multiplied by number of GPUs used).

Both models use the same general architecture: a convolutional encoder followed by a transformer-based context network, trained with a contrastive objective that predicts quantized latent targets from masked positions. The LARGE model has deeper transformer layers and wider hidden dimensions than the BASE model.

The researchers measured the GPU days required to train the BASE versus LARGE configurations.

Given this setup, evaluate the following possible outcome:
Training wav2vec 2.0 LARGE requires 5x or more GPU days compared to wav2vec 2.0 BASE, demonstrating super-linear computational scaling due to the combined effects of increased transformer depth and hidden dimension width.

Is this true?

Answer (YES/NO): NO